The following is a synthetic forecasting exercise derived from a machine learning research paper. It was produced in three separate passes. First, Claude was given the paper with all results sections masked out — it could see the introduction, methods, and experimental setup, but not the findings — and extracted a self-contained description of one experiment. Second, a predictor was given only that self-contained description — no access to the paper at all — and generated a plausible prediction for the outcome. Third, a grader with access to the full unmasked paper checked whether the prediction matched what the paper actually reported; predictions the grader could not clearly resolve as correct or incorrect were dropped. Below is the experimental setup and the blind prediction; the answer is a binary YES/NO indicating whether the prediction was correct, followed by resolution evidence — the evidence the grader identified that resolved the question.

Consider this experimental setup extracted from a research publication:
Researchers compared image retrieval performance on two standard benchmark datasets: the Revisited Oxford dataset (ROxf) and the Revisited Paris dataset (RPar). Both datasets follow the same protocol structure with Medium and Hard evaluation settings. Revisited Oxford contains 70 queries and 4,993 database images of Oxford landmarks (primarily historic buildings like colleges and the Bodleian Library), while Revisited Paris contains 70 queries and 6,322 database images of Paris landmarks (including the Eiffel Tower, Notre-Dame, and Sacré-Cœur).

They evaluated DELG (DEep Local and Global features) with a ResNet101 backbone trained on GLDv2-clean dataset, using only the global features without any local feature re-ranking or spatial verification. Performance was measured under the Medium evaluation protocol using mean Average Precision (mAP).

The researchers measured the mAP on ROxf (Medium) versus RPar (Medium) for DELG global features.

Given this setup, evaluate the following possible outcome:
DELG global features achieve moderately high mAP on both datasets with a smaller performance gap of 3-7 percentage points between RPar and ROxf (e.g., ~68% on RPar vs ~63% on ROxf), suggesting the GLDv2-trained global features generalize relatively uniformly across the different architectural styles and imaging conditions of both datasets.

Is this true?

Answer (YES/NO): NO